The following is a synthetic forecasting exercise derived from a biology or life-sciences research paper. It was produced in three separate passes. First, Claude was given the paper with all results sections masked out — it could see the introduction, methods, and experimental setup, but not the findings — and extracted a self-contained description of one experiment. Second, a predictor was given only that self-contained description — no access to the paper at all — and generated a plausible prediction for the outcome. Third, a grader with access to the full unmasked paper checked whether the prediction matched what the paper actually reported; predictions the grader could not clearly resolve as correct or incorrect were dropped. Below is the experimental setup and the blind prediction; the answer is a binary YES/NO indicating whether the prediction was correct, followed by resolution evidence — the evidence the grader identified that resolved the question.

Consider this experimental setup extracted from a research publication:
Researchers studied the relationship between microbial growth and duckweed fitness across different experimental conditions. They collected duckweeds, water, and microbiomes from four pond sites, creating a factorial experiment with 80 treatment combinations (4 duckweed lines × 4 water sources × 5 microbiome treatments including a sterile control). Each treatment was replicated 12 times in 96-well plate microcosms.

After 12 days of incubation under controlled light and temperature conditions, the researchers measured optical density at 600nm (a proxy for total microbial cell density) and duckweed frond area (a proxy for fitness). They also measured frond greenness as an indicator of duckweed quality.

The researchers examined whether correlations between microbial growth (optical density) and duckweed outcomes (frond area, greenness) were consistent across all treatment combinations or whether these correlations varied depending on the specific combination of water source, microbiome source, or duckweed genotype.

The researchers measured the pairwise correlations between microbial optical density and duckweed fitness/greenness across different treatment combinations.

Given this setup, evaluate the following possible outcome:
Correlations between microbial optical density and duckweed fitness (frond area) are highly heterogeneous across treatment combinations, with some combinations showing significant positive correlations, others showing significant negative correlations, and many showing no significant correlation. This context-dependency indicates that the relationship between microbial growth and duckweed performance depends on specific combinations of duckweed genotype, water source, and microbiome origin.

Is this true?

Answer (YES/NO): NO